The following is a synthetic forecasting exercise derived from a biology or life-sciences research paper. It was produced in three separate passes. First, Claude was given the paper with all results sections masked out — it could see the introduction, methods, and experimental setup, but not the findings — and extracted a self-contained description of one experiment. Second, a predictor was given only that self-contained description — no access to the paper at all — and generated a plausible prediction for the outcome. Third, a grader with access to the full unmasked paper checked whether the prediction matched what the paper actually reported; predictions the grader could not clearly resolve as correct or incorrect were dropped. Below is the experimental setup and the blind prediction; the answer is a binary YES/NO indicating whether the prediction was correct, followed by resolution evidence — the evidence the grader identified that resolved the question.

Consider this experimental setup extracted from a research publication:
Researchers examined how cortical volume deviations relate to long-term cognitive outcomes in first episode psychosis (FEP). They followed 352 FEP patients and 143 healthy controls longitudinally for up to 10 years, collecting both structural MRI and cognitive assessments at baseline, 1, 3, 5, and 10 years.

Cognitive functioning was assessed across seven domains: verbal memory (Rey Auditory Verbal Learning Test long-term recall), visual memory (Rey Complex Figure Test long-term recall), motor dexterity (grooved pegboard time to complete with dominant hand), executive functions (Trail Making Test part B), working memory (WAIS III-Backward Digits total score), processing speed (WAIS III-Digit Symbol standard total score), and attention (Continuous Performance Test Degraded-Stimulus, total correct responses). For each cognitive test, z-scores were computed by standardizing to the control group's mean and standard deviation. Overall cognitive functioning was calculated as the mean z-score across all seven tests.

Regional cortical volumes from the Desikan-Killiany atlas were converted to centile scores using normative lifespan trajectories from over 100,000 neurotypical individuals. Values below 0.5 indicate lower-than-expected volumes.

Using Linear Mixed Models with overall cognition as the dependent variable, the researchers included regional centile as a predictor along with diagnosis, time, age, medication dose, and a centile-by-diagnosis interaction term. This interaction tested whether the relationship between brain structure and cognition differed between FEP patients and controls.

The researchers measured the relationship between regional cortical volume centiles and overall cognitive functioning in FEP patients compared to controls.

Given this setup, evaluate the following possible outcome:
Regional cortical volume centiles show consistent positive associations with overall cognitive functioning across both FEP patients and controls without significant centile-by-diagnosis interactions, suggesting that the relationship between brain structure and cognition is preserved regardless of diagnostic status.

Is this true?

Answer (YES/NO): NO